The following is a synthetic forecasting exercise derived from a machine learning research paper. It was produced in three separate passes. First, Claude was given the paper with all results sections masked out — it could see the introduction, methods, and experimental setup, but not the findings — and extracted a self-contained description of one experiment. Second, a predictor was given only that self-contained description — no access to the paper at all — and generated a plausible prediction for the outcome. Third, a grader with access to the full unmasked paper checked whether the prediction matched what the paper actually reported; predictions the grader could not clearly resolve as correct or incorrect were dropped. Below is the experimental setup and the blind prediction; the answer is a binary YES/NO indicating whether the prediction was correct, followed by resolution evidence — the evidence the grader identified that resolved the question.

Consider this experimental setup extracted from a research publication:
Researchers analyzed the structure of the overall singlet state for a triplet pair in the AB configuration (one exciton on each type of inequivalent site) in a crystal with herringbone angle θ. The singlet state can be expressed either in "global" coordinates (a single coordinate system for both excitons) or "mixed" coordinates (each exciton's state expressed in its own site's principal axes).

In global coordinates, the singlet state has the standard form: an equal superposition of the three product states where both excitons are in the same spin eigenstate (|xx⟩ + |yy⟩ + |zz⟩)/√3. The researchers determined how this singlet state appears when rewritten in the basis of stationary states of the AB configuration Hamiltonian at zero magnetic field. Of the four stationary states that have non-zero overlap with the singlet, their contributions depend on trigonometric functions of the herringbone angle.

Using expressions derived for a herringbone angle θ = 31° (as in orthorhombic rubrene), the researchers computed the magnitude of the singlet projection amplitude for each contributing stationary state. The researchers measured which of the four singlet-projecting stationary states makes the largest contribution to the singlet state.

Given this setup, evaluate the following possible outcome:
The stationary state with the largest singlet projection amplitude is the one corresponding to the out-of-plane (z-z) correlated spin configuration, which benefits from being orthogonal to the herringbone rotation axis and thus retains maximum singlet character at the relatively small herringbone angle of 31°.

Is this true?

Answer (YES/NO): NO